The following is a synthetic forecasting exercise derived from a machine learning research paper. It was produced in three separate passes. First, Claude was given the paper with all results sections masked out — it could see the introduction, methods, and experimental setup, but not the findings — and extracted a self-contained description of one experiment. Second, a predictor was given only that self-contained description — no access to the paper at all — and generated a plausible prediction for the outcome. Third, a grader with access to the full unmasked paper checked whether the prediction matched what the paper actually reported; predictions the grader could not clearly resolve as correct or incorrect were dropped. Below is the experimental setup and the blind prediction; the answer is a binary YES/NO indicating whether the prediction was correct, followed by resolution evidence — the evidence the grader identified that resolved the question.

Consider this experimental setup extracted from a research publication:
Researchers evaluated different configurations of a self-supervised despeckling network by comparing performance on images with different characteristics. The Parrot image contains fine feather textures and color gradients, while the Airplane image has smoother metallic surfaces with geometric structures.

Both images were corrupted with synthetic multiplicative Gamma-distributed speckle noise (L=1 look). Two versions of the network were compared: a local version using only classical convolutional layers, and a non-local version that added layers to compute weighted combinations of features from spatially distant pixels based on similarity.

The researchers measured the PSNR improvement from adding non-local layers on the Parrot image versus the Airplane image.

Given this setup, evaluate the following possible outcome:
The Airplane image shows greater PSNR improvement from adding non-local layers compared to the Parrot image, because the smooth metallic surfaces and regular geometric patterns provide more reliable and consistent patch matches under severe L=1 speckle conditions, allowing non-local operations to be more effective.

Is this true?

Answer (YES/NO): NO